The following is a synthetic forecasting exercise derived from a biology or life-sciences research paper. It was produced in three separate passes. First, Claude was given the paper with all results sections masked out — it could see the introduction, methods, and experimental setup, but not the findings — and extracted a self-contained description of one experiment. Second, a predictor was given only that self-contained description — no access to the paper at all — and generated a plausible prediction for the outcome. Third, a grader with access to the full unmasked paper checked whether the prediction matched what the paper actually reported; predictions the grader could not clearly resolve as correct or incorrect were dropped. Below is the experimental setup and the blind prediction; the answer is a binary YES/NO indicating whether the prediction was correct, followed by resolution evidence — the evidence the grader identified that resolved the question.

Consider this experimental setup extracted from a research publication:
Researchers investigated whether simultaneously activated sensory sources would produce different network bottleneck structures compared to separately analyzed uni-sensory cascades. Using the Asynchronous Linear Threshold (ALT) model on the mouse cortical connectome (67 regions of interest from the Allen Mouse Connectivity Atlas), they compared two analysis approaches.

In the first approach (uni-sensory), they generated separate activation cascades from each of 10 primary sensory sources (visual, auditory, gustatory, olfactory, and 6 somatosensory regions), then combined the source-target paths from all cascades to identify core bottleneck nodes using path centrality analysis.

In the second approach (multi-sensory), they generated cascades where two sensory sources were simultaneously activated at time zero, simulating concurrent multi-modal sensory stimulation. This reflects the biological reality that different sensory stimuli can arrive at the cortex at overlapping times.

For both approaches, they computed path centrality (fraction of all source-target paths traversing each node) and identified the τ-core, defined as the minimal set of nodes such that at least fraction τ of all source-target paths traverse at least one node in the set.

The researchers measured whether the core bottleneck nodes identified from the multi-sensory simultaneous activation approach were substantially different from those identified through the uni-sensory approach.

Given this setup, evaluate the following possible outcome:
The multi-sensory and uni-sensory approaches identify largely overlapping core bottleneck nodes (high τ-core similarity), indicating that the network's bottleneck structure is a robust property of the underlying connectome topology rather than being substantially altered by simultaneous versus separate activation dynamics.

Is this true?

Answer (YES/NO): YES